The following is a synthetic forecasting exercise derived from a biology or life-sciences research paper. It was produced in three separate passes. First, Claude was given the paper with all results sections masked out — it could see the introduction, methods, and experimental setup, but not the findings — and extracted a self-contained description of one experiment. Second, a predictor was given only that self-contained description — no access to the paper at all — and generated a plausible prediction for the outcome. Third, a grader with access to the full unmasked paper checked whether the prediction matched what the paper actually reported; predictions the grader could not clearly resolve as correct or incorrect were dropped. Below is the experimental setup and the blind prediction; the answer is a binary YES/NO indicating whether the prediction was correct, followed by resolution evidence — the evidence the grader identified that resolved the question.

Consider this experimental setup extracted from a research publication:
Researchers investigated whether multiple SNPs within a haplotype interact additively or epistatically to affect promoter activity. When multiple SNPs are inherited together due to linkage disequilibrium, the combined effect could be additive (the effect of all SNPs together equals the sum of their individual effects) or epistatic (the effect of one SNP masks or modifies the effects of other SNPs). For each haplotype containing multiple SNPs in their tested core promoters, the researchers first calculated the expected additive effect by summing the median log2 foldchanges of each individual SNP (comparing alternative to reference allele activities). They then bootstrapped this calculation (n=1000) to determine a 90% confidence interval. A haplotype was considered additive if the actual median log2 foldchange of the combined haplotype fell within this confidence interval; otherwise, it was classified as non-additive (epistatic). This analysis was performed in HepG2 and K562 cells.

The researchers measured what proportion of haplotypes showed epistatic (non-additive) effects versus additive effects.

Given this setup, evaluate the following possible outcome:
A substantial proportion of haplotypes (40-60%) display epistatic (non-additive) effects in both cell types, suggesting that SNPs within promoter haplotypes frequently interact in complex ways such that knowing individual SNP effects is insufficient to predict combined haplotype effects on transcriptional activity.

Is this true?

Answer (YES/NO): NO